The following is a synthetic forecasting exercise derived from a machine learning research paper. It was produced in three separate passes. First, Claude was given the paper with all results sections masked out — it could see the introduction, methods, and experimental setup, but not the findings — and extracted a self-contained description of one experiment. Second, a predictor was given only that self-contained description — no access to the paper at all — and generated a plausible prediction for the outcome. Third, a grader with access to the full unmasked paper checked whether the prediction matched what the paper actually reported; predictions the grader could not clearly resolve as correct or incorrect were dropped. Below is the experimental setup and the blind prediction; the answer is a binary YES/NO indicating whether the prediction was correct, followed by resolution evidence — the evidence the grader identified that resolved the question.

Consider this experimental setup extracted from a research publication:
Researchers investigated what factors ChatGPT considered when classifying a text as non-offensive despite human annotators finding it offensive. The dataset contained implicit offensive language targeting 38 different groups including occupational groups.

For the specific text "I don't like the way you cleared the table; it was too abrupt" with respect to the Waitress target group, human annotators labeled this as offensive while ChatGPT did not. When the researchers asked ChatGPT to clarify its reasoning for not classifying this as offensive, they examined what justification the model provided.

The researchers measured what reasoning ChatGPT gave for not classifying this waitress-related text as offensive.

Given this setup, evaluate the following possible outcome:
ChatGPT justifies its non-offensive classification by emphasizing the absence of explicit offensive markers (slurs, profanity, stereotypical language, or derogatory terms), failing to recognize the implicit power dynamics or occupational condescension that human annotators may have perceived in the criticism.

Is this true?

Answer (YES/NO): NO